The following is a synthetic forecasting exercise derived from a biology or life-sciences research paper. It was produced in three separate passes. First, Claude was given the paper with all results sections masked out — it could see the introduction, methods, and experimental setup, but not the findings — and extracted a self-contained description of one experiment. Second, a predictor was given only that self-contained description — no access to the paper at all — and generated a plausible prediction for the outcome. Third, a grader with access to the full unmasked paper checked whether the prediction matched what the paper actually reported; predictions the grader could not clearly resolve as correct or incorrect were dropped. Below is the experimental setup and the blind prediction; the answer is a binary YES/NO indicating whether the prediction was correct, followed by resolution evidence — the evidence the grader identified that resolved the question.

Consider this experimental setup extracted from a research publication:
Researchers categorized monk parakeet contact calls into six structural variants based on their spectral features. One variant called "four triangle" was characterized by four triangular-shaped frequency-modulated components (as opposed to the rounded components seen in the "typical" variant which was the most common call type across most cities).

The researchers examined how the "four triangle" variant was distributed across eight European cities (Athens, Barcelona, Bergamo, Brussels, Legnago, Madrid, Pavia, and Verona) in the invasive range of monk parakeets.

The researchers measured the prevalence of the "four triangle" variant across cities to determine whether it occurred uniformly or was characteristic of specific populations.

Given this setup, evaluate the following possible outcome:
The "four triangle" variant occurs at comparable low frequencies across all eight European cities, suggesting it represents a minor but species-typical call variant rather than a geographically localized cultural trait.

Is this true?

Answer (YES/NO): NO